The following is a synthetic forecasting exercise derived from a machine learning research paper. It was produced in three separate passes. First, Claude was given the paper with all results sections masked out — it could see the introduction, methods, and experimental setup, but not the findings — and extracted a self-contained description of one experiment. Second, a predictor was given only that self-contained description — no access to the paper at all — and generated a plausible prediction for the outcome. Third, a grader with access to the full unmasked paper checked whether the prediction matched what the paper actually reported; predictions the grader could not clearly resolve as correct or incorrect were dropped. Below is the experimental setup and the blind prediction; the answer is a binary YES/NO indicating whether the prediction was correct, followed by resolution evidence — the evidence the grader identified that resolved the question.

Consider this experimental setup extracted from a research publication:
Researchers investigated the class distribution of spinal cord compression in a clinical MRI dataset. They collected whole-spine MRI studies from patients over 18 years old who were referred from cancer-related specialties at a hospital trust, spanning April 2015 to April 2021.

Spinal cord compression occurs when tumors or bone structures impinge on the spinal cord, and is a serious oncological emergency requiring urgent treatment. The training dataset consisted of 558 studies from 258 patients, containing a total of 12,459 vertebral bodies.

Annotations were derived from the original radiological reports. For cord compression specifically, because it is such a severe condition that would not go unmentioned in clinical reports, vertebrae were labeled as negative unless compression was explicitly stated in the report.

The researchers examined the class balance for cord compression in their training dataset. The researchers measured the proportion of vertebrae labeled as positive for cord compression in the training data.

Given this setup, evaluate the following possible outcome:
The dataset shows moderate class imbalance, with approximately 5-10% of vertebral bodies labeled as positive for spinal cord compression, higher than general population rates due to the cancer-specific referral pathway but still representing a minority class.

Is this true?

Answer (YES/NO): NO